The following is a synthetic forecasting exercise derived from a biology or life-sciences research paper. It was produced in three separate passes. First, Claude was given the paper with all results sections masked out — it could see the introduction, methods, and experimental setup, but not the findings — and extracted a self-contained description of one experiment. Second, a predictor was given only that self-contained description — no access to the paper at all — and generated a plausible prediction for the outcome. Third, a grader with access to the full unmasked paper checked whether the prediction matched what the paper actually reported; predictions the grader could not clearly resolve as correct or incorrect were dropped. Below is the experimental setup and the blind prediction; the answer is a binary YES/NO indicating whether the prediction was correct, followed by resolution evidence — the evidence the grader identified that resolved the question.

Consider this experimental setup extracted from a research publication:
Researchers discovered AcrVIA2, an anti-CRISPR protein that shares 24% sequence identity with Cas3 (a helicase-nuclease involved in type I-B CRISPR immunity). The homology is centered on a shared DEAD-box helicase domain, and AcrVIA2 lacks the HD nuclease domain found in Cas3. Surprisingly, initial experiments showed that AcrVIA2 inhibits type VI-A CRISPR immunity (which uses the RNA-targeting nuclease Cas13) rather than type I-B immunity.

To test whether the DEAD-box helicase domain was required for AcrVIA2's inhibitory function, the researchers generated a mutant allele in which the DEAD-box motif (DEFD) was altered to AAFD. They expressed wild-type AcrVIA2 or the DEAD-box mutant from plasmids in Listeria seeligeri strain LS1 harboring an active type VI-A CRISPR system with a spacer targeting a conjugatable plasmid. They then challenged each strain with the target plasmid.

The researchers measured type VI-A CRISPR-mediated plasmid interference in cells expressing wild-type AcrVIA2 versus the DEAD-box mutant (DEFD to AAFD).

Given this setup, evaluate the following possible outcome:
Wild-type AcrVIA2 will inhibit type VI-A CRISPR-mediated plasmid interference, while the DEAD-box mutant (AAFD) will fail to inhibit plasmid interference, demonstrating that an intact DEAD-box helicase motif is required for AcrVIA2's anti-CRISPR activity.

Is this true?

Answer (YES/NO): YES